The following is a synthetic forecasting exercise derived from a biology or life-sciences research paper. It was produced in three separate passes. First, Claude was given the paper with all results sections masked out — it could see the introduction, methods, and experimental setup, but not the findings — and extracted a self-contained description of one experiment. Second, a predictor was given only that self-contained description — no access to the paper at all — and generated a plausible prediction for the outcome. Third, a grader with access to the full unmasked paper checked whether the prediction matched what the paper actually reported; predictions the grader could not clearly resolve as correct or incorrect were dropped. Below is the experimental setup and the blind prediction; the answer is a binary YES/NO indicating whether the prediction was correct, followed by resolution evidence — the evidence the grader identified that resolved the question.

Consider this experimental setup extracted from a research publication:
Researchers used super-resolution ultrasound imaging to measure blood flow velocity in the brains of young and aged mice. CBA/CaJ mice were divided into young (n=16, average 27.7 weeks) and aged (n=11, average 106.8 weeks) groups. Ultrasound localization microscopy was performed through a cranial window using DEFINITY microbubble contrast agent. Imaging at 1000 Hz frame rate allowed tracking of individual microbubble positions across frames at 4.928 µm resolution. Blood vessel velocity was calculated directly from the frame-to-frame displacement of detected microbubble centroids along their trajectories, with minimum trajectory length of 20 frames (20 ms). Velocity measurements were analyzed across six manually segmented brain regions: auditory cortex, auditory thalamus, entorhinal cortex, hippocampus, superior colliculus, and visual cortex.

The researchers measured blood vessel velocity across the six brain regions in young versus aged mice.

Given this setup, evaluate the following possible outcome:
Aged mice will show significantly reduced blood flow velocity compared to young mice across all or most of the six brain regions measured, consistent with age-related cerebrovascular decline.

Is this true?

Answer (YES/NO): YES